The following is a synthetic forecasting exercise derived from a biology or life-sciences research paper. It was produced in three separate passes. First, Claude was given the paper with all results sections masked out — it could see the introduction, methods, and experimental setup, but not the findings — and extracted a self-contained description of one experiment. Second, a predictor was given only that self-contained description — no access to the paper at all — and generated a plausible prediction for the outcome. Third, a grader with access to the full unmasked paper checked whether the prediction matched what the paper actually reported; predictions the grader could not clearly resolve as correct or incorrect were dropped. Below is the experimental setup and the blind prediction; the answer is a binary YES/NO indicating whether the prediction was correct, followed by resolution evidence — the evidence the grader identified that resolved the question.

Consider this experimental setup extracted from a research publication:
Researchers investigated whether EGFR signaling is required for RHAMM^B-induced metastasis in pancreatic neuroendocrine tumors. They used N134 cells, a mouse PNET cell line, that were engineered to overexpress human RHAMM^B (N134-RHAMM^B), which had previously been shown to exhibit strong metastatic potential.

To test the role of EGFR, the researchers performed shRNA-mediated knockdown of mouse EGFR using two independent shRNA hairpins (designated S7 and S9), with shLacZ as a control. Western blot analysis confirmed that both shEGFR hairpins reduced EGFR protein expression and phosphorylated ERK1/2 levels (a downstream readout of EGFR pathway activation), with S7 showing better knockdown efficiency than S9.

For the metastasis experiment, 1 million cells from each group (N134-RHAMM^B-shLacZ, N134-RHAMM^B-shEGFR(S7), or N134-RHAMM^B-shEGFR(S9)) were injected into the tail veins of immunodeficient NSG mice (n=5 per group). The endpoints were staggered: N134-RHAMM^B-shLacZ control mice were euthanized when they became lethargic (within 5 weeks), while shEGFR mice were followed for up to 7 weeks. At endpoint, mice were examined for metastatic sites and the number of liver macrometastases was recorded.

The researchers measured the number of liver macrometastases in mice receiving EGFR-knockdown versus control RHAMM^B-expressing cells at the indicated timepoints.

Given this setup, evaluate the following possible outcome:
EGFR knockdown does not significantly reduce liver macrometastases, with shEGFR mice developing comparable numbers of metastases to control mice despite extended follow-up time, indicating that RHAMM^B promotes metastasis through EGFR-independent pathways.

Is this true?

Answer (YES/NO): NO